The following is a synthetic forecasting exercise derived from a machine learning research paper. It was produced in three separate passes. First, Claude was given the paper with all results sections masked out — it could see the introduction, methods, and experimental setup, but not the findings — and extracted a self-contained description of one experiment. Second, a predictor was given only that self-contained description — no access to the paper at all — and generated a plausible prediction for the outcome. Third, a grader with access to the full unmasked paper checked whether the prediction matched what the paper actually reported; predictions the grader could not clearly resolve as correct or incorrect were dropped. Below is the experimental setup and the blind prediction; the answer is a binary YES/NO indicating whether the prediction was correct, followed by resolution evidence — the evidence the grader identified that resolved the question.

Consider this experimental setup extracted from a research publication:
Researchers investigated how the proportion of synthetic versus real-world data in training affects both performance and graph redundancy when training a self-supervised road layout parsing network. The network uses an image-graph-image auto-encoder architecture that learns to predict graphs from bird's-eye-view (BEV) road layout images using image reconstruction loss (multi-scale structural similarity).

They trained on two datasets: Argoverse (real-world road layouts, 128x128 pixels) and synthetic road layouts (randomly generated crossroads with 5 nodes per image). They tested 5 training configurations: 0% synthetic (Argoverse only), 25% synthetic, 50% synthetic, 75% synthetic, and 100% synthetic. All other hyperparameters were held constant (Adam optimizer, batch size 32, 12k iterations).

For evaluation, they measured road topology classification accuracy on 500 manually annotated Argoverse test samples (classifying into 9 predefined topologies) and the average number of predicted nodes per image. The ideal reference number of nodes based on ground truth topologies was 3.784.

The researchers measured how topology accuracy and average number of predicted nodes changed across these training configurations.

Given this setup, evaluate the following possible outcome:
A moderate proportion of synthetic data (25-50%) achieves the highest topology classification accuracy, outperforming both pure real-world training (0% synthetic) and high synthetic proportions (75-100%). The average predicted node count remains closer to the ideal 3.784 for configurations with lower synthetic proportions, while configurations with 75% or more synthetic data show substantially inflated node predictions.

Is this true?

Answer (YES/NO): NO